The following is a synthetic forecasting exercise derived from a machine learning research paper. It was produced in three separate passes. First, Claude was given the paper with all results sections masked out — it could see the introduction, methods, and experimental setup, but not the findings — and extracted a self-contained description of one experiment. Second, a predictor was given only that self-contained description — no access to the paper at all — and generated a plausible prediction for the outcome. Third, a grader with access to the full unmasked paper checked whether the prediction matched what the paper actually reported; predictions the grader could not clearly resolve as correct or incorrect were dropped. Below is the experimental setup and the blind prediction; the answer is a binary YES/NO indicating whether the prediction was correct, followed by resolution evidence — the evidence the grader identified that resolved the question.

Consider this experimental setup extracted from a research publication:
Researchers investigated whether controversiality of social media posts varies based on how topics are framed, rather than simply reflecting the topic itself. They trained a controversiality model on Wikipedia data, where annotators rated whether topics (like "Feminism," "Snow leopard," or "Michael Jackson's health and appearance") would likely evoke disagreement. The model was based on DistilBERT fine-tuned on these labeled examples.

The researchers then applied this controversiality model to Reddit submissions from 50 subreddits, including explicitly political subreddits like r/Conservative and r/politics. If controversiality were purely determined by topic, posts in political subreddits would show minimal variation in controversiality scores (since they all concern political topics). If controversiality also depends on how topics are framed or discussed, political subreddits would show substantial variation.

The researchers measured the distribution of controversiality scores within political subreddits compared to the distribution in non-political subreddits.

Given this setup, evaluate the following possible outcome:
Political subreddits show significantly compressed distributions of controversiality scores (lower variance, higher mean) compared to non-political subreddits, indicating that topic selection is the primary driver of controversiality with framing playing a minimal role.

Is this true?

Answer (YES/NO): NO